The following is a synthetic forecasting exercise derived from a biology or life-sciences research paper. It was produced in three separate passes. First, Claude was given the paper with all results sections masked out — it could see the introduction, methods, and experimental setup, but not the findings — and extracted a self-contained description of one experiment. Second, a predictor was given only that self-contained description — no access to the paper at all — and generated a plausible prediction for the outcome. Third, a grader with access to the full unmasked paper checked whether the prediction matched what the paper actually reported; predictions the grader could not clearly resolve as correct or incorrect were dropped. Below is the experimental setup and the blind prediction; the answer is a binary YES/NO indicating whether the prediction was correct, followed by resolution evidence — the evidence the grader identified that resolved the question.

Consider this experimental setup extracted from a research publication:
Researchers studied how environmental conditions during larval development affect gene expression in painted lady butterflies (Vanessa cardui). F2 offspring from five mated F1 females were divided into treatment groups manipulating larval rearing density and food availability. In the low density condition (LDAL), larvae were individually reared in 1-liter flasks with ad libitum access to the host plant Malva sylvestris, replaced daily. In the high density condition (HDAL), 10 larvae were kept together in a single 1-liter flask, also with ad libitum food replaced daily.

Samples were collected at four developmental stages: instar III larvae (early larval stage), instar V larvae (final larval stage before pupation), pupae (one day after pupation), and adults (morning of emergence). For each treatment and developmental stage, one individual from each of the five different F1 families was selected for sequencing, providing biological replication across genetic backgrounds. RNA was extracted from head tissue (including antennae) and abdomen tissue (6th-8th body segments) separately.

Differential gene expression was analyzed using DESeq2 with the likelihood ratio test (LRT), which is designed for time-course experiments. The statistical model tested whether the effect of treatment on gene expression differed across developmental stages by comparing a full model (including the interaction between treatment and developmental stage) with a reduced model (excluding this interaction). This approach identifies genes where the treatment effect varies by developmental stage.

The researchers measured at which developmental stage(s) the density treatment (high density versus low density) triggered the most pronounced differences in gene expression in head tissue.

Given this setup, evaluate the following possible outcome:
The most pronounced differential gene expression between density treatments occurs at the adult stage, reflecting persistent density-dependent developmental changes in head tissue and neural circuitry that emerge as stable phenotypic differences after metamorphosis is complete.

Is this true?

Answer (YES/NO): NO